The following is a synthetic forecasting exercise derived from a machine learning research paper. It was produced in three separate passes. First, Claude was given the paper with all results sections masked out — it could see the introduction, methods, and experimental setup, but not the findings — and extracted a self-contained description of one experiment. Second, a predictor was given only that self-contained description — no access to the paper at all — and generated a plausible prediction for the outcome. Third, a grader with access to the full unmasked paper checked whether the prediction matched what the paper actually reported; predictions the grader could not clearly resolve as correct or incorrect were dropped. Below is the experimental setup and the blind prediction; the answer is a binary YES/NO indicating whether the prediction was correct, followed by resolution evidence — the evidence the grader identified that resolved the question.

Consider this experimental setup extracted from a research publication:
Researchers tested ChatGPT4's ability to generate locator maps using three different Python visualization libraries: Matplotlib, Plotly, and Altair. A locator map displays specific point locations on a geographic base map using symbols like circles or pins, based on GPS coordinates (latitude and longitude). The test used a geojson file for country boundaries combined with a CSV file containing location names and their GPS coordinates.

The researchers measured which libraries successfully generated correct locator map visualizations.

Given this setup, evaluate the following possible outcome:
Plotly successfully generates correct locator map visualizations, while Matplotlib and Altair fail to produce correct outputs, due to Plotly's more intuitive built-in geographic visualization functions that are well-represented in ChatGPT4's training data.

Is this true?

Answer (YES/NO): NO